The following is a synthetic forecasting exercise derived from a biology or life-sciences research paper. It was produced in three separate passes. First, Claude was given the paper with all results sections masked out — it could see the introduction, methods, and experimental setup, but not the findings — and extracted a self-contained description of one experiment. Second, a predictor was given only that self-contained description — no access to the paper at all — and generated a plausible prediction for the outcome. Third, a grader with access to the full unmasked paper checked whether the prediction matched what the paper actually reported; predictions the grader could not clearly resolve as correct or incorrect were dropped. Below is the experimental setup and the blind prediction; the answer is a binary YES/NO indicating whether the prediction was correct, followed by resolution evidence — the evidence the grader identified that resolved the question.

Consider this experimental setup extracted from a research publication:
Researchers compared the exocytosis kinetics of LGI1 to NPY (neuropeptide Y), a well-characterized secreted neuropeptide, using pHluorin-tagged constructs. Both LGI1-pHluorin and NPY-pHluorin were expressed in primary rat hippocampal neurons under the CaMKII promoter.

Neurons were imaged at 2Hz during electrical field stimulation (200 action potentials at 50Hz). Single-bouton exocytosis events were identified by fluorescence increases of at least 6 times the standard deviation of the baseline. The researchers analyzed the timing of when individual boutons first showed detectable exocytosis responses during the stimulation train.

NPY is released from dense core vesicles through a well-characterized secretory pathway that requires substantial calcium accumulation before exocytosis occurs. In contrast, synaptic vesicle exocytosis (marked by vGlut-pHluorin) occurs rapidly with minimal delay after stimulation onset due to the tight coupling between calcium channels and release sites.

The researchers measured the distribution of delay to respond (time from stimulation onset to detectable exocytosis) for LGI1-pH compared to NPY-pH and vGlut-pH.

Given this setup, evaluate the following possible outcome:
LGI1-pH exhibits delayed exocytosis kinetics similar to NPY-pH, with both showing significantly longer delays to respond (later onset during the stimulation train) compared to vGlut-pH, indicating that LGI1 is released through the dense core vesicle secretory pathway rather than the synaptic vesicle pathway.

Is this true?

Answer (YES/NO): NO